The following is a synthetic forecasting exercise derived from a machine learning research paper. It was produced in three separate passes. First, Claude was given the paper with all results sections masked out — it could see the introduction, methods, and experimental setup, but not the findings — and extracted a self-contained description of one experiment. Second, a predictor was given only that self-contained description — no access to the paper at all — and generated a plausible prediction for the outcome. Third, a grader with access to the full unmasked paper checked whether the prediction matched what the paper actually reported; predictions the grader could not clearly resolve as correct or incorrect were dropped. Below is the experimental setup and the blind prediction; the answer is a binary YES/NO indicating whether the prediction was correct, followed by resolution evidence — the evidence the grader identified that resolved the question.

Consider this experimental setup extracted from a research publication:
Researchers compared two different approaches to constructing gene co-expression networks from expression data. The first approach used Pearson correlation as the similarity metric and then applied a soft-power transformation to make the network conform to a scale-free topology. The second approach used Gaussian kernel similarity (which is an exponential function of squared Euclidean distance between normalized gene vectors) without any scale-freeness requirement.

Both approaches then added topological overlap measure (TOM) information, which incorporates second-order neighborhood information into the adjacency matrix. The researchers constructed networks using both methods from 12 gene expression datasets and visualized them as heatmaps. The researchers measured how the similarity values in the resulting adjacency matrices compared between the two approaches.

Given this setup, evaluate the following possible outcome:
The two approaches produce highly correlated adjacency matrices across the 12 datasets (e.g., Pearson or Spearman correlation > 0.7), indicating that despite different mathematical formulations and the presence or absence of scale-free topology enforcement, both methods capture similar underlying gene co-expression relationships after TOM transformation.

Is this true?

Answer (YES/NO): NO